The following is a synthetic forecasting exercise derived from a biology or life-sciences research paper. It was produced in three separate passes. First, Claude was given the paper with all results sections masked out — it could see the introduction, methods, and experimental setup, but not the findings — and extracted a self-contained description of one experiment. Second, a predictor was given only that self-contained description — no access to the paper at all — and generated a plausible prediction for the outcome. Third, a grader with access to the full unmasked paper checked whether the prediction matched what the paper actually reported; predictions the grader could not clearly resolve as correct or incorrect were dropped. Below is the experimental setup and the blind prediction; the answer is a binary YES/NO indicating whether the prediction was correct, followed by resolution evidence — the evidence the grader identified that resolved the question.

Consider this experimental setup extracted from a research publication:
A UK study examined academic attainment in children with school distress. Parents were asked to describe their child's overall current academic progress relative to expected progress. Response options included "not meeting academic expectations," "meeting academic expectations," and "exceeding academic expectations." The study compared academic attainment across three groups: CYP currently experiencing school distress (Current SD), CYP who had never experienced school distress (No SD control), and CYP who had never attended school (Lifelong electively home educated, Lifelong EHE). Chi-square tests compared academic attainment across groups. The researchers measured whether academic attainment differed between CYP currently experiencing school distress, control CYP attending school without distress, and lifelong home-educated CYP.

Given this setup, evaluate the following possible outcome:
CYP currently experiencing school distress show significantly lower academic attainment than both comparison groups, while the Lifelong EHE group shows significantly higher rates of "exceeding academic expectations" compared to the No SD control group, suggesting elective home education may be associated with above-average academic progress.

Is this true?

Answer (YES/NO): NO